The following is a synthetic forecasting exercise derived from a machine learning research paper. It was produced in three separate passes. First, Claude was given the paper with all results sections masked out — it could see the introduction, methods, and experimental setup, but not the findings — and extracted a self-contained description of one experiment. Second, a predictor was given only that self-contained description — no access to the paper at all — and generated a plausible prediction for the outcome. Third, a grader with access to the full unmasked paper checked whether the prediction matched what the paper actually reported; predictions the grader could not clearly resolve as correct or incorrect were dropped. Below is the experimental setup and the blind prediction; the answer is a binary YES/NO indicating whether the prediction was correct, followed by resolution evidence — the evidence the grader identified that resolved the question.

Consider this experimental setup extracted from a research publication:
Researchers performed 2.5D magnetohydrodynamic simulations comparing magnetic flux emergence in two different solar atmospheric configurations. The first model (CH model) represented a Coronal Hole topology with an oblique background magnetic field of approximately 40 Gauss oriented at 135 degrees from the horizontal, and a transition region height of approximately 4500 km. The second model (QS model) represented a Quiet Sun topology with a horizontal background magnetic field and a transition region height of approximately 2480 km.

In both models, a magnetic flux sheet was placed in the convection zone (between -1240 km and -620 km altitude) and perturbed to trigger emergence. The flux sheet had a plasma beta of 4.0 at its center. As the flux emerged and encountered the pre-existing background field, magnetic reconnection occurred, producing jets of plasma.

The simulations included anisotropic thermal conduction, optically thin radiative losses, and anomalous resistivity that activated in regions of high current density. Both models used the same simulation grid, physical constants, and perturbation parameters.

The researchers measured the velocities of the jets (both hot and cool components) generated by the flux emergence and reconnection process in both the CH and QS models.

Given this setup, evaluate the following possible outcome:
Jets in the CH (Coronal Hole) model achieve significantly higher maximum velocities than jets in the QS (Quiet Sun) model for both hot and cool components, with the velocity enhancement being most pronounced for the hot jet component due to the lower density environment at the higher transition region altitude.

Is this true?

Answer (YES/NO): NO